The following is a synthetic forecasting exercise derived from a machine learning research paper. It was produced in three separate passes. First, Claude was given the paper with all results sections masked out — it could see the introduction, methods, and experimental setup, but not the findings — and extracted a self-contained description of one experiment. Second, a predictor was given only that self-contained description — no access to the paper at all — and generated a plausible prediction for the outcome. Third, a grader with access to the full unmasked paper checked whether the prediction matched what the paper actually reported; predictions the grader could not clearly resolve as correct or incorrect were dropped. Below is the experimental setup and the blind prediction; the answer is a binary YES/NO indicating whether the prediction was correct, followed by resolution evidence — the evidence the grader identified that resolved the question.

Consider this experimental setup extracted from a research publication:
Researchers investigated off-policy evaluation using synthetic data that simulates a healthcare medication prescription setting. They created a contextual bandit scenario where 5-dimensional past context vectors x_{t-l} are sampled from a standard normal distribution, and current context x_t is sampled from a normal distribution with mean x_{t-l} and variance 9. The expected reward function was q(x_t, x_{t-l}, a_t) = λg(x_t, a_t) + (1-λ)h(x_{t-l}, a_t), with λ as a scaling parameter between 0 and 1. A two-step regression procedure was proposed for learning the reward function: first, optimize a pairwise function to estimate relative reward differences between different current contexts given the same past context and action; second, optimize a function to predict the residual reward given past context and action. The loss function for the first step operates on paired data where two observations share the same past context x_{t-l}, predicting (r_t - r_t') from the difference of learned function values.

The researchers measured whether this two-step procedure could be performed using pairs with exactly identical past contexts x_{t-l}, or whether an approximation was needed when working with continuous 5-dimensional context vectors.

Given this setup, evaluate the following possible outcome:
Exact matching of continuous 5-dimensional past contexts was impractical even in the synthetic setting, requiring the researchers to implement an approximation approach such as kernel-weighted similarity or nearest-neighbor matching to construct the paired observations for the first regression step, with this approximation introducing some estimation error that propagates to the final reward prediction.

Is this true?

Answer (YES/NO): NO